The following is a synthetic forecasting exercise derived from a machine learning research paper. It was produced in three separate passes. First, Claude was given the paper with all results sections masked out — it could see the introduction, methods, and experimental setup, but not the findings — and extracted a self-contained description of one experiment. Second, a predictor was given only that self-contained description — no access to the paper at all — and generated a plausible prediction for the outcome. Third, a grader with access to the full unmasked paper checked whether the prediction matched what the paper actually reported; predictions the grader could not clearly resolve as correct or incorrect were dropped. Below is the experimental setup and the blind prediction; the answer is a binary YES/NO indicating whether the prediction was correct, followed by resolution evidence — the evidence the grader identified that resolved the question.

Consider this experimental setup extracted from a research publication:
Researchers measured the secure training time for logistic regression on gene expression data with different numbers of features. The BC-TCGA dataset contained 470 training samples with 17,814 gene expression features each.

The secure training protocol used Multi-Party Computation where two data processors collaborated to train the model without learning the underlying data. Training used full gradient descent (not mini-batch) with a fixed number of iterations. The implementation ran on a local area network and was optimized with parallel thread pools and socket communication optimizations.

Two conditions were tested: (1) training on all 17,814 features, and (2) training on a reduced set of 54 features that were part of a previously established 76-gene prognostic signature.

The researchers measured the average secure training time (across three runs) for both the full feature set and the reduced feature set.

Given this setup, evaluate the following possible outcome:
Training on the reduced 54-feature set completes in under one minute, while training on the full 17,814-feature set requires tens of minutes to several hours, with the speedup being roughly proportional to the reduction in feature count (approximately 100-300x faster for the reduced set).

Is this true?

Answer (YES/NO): NO